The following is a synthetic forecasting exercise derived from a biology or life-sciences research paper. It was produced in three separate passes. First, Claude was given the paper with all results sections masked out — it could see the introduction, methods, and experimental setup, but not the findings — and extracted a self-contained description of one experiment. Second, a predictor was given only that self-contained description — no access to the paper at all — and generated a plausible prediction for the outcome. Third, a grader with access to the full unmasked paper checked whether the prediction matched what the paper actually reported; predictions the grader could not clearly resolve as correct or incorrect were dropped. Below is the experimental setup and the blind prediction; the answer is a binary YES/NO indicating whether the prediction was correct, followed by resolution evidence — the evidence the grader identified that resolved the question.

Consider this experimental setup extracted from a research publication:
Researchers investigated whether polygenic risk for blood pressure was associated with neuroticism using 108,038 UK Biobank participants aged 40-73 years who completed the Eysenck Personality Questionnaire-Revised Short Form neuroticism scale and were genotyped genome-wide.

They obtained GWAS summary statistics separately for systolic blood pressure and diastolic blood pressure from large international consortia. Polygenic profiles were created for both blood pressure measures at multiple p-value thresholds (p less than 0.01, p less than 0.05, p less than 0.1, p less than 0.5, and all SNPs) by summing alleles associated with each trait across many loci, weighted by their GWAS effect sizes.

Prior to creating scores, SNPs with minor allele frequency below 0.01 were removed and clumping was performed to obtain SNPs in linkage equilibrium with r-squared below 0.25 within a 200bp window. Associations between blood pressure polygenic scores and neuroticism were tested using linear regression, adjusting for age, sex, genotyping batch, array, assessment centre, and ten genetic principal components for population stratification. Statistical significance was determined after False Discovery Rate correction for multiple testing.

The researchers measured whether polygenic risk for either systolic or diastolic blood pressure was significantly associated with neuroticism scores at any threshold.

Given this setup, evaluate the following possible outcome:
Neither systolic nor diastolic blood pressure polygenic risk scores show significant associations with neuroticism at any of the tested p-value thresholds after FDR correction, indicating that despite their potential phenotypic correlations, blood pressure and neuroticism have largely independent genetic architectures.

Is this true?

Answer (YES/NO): YES